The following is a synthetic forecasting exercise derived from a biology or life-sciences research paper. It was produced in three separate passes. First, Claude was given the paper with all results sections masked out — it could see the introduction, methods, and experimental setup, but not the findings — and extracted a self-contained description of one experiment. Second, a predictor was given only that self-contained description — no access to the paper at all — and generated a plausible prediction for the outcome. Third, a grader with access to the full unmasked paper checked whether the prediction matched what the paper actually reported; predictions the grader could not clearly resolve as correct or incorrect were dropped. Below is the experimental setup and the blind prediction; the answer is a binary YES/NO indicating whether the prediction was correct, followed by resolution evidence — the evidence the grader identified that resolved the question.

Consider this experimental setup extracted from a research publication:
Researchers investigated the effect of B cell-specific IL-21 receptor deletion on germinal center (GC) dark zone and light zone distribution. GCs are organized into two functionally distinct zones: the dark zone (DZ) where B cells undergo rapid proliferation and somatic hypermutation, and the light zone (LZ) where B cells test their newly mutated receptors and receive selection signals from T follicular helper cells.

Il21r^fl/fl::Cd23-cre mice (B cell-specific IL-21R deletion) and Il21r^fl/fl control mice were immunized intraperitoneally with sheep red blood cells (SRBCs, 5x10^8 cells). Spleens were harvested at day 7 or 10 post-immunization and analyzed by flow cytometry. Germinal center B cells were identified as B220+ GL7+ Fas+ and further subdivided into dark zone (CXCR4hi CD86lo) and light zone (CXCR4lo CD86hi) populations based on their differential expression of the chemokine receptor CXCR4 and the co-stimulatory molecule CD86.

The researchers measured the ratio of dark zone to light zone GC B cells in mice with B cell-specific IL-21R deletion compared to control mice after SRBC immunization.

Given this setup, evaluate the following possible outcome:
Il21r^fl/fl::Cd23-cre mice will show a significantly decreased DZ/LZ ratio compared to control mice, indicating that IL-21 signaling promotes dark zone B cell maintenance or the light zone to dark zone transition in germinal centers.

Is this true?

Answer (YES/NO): YES